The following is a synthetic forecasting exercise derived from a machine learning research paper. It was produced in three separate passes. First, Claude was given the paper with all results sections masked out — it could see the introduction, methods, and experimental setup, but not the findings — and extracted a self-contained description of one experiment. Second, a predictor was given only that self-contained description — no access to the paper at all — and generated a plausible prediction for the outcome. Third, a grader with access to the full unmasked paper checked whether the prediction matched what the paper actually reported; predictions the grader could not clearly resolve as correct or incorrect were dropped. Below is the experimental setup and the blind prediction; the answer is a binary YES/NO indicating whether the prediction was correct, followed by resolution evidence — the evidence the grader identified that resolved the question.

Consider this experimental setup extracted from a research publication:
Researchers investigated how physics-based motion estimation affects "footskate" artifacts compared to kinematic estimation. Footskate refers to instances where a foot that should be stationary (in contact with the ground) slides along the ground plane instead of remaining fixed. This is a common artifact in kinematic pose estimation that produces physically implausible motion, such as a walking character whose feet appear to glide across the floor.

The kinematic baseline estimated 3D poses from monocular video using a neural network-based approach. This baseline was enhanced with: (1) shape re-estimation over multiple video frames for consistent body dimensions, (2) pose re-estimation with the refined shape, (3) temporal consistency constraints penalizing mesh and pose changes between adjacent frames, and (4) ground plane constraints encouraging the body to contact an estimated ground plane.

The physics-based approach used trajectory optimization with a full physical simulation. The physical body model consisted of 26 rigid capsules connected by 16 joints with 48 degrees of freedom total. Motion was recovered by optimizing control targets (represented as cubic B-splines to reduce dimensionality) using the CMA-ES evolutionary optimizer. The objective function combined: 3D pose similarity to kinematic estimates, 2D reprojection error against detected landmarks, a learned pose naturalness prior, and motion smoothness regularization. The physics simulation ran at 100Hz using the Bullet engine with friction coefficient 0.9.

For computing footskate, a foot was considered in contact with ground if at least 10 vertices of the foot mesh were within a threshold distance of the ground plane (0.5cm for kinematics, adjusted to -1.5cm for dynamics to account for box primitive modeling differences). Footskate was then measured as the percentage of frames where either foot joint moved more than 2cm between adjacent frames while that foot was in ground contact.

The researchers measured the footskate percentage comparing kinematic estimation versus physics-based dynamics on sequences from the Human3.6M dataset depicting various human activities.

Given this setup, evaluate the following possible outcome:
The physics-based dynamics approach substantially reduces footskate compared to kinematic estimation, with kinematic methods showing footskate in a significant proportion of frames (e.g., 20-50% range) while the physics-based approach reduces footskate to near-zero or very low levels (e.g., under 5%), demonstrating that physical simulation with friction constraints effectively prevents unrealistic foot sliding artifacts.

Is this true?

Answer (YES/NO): NO